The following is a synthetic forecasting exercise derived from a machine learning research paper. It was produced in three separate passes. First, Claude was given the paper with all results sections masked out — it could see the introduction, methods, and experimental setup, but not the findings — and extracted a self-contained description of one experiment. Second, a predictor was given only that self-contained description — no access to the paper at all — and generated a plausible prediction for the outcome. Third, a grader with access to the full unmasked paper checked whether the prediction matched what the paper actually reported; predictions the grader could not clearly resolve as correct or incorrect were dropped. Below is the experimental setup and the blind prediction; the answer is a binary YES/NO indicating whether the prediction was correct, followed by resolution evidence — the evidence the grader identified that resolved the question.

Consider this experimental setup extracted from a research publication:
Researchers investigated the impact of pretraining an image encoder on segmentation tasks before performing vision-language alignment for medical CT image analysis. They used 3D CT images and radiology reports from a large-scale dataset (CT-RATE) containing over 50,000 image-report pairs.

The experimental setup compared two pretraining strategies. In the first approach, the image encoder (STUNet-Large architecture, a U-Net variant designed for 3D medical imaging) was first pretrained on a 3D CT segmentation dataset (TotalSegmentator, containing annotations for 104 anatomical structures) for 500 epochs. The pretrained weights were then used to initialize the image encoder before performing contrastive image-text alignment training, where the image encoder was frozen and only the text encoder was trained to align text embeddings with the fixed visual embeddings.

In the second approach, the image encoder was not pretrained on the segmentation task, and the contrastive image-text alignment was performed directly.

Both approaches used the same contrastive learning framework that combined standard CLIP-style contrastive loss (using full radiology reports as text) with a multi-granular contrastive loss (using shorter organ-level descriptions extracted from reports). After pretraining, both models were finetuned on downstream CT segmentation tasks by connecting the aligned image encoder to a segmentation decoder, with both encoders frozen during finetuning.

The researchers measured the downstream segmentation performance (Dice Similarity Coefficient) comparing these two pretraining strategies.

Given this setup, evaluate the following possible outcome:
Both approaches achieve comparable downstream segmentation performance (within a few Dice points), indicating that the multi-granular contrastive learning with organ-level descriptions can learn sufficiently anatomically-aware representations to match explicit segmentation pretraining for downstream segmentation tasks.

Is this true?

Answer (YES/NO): NO